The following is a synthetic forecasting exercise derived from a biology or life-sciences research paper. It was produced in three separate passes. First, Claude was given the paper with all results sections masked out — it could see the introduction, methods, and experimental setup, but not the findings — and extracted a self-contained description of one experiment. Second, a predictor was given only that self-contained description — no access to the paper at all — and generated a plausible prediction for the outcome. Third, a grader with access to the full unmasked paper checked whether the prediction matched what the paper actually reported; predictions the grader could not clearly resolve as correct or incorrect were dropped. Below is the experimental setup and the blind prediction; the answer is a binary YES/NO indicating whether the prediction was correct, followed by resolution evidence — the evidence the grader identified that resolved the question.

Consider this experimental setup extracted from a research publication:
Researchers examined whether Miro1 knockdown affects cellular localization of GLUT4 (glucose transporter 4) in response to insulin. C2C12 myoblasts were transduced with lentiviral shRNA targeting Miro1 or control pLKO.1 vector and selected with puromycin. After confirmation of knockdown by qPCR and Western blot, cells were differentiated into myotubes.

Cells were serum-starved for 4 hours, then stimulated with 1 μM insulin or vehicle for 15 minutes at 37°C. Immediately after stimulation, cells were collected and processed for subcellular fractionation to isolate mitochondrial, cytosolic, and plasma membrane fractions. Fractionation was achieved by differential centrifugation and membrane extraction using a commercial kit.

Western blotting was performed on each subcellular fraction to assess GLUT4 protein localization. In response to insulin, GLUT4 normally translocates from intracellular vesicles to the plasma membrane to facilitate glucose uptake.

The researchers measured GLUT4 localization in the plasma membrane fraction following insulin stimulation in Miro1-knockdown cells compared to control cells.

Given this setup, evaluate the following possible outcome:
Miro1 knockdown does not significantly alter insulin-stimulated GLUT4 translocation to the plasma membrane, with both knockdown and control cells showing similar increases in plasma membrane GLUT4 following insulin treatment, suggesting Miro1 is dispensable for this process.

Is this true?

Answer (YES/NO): NO